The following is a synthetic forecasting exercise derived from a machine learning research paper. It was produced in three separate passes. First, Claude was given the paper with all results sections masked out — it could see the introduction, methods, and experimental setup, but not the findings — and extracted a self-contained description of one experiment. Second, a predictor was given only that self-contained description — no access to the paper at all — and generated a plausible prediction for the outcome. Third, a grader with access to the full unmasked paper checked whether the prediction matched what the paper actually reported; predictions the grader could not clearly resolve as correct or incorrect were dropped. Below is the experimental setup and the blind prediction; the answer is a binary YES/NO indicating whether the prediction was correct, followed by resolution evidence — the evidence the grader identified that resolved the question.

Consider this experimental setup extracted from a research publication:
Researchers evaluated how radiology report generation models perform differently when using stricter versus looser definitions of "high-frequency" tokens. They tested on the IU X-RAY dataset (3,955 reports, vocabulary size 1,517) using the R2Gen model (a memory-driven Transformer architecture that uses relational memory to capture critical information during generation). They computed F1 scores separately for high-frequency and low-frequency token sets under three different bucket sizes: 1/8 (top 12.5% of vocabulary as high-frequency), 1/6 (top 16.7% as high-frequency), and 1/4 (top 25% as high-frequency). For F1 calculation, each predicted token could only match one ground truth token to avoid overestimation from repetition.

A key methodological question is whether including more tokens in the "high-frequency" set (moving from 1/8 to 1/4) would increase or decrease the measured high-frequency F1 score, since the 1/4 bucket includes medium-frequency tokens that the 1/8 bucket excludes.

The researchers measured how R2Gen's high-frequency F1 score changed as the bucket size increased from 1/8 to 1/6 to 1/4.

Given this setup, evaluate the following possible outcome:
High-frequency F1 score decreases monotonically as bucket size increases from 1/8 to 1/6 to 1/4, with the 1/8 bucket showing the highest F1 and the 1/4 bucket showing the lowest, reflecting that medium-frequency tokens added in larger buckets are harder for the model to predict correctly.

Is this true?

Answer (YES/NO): YES